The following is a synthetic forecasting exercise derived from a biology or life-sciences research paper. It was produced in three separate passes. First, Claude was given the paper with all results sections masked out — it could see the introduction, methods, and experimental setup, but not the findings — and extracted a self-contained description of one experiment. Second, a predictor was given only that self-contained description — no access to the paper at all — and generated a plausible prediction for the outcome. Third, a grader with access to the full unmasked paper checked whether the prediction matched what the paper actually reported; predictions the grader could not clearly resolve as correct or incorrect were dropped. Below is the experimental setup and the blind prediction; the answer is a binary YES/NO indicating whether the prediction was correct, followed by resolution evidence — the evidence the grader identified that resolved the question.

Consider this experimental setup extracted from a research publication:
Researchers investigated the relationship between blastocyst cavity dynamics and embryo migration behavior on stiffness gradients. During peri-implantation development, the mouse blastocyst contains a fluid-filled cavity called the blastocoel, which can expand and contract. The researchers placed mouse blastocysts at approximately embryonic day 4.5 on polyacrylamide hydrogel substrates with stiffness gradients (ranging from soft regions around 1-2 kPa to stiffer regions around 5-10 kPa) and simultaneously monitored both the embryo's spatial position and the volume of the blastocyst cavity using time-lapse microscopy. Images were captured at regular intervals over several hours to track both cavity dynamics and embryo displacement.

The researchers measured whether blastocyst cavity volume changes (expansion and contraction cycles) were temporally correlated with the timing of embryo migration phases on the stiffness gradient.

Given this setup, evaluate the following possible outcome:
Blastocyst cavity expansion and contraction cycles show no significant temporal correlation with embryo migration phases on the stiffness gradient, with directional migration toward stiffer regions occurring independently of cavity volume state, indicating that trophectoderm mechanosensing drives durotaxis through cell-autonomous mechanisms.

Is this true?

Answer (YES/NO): NO